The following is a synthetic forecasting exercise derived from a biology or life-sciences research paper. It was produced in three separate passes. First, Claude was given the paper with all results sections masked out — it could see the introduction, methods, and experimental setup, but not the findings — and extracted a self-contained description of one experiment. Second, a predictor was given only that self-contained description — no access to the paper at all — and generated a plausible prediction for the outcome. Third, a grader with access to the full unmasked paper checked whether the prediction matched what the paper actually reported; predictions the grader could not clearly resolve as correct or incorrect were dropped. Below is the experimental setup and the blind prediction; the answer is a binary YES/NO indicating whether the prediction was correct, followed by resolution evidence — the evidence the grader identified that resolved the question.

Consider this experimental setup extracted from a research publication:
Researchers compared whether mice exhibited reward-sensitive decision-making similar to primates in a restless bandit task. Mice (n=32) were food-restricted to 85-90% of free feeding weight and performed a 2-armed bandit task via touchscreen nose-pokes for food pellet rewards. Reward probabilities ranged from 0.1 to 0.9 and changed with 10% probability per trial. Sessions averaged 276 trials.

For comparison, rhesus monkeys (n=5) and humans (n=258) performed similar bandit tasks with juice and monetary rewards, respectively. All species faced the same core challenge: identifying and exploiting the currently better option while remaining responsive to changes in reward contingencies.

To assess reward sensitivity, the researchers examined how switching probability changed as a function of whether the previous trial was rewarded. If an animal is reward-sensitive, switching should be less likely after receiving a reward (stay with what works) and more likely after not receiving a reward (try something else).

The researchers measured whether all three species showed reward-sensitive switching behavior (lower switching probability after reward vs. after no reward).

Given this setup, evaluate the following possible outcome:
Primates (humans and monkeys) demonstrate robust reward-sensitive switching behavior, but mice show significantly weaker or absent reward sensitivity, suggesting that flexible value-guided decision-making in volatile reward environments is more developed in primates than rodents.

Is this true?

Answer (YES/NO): NO